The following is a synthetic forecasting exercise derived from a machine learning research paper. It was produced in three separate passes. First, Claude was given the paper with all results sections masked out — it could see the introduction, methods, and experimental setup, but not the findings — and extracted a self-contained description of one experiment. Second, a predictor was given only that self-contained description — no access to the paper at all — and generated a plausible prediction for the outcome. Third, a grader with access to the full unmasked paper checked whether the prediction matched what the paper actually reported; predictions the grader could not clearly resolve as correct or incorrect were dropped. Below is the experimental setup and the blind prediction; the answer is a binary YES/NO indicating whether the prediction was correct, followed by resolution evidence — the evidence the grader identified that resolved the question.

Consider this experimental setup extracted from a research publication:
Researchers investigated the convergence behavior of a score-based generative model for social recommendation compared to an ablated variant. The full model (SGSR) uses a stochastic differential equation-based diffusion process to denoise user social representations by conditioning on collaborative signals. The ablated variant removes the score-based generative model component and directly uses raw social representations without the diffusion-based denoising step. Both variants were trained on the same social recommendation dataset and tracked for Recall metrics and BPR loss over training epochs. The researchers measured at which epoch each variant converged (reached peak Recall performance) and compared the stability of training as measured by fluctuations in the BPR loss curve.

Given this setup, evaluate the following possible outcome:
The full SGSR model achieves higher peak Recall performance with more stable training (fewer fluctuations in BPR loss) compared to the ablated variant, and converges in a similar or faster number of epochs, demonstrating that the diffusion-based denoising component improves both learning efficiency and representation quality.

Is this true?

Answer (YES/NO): YES